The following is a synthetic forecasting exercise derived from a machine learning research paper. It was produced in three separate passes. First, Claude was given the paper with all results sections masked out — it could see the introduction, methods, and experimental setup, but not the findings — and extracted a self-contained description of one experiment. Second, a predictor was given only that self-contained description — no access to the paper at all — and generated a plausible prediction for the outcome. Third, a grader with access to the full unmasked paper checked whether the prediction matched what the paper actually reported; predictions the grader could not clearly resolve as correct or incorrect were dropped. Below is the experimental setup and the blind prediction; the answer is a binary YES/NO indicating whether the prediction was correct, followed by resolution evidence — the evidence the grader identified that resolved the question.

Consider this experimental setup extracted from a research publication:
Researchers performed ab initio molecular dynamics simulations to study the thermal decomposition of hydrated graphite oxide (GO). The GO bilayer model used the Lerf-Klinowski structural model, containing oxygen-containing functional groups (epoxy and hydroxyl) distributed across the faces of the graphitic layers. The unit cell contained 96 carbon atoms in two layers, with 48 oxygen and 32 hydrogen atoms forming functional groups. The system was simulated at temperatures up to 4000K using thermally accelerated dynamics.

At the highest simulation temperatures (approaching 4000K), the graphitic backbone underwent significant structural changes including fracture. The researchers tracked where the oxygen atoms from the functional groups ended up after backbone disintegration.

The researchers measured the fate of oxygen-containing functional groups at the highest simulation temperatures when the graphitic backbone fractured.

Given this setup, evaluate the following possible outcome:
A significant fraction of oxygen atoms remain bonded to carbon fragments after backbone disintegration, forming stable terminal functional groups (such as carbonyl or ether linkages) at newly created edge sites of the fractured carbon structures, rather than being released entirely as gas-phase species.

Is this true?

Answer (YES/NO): YES